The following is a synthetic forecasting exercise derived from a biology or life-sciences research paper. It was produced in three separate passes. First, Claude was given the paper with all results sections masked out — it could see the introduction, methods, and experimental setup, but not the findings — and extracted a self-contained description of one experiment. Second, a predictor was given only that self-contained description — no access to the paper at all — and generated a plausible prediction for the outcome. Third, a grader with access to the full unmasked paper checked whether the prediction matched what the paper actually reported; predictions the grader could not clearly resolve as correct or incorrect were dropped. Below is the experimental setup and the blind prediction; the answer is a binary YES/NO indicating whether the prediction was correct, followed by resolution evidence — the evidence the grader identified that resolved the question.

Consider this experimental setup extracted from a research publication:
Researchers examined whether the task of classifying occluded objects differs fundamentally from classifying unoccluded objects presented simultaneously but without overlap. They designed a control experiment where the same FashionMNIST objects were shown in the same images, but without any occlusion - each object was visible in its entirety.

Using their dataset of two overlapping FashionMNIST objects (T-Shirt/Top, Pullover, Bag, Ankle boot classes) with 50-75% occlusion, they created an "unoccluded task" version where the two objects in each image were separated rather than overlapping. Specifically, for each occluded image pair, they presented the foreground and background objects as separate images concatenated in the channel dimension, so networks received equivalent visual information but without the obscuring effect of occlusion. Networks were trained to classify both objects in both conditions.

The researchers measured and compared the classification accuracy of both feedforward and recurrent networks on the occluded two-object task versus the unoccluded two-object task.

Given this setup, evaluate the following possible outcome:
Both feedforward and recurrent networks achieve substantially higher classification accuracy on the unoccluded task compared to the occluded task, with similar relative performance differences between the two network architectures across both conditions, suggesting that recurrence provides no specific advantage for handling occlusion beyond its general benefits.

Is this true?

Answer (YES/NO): NO